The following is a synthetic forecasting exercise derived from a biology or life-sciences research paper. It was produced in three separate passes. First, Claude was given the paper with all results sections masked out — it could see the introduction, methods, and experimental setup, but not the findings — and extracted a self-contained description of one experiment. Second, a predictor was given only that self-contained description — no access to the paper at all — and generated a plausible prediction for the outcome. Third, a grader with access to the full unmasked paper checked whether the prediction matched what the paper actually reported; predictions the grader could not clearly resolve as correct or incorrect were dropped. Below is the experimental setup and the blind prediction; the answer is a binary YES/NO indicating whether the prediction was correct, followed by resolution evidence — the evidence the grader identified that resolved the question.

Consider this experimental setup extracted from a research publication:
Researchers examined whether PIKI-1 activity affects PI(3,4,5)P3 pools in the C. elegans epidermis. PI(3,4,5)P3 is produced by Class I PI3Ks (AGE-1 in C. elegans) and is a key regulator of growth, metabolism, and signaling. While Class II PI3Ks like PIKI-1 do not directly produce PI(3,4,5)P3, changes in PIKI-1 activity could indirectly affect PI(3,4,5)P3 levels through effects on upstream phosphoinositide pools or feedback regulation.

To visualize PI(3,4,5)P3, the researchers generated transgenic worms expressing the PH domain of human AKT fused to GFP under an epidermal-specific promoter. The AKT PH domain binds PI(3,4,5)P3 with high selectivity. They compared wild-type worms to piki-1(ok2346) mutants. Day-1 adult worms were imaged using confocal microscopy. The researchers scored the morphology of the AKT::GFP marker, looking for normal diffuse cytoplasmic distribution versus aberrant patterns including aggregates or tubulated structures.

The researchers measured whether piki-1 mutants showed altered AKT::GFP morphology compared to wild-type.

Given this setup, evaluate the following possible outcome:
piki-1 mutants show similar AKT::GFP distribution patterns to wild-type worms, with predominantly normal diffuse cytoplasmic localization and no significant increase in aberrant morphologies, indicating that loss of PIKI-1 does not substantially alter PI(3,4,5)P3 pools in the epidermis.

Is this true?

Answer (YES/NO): NO